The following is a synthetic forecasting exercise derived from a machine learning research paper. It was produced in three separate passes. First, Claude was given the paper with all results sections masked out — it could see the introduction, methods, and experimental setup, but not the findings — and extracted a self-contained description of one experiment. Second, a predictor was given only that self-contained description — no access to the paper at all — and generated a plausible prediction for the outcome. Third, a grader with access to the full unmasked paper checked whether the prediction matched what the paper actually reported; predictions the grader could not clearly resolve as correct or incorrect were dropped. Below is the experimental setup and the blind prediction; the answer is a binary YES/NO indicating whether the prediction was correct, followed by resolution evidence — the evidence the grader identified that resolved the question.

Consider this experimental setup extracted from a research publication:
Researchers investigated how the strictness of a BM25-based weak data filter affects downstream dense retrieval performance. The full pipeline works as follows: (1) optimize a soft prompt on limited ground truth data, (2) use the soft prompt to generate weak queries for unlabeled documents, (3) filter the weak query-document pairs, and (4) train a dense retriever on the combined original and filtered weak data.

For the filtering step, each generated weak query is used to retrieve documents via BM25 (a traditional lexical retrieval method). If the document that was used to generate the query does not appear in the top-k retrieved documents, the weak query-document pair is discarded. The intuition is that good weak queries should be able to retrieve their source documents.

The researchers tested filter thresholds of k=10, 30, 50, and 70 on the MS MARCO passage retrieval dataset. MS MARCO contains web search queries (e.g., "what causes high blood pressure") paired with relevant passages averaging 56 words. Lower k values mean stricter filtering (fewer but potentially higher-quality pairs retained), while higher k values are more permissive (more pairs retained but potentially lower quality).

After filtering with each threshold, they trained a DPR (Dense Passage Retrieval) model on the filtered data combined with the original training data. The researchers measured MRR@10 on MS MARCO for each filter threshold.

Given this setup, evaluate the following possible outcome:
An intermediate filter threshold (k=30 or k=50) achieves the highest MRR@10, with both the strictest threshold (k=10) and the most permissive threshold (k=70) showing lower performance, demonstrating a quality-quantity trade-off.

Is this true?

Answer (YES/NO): YES